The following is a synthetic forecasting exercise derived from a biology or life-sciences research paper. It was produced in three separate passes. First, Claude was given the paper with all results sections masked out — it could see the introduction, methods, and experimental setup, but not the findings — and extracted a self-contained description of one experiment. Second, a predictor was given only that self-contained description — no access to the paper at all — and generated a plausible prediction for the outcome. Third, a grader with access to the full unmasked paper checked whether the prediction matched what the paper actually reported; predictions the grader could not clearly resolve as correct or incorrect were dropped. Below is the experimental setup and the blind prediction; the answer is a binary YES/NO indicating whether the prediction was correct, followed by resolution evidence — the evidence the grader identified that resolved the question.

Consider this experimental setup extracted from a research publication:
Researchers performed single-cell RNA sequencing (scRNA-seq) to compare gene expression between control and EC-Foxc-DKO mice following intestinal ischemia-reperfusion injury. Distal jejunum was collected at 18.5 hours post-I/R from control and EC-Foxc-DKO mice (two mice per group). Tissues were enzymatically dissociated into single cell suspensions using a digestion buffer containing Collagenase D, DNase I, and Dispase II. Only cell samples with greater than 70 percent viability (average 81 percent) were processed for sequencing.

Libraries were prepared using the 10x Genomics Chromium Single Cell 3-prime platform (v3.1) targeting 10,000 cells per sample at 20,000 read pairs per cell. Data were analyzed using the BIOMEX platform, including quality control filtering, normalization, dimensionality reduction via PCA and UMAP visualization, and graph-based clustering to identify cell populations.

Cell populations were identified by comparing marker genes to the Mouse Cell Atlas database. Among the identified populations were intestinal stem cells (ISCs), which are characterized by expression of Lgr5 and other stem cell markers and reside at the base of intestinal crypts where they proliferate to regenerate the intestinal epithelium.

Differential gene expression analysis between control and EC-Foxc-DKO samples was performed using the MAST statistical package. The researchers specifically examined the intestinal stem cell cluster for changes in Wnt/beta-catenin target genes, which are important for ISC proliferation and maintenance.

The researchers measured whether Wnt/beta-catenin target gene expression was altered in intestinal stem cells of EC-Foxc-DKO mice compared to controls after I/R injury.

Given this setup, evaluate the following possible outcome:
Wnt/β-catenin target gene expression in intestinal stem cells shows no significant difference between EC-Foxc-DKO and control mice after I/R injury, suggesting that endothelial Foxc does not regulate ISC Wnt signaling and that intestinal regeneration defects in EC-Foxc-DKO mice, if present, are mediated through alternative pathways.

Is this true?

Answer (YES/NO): NO